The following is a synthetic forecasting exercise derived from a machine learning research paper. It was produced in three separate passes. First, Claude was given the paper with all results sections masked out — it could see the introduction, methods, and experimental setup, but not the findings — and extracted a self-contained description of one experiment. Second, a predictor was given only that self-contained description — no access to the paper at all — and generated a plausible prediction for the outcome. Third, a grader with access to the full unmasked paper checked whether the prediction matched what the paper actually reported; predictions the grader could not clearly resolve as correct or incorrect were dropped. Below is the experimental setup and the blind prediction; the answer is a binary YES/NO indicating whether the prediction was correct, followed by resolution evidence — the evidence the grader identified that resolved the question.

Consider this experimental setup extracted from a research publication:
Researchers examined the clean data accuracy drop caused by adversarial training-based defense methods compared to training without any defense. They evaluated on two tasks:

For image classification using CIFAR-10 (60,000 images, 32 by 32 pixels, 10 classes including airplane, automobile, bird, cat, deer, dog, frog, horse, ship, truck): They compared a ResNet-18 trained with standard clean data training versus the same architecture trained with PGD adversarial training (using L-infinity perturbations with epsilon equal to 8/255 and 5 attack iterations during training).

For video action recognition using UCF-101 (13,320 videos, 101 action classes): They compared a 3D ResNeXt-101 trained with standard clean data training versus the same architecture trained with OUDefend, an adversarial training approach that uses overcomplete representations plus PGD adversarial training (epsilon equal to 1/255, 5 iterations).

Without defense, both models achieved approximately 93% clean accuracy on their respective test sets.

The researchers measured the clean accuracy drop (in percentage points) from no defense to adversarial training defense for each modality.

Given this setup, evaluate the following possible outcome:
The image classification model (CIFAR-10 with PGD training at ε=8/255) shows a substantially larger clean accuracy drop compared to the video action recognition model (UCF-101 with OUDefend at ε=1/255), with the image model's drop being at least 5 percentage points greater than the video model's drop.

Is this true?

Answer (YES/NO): NO